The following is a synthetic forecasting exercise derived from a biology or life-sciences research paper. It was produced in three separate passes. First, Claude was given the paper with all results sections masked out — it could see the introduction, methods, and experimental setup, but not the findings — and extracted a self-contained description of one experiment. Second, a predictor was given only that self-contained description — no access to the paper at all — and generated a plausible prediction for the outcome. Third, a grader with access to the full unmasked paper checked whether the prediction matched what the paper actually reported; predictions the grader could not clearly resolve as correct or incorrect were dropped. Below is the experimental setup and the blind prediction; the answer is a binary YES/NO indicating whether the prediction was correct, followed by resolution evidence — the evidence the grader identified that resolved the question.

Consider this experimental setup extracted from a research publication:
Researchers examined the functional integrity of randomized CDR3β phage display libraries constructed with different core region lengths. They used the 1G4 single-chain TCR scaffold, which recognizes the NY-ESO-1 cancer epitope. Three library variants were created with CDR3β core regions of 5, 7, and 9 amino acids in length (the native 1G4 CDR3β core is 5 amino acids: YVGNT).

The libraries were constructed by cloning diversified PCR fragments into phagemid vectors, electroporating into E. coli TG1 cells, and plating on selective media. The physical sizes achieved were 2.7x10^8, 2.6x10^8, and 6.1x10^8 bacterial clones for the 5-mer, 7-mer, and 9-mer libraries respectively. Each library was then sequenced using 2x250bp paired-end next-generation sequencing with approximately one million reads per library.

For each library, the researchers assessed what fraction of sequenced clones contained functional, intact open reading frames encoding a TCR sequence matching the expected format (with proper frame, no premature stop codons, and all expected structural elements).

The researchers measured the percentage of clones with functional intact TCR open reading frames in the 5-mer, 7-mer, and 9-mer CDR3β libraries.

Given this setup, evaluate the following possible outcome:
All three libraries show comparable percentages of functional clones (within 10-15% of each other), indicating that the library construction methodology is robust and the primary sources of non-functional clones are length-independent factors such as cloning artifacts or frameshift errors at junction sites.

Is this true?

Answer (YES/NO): NO